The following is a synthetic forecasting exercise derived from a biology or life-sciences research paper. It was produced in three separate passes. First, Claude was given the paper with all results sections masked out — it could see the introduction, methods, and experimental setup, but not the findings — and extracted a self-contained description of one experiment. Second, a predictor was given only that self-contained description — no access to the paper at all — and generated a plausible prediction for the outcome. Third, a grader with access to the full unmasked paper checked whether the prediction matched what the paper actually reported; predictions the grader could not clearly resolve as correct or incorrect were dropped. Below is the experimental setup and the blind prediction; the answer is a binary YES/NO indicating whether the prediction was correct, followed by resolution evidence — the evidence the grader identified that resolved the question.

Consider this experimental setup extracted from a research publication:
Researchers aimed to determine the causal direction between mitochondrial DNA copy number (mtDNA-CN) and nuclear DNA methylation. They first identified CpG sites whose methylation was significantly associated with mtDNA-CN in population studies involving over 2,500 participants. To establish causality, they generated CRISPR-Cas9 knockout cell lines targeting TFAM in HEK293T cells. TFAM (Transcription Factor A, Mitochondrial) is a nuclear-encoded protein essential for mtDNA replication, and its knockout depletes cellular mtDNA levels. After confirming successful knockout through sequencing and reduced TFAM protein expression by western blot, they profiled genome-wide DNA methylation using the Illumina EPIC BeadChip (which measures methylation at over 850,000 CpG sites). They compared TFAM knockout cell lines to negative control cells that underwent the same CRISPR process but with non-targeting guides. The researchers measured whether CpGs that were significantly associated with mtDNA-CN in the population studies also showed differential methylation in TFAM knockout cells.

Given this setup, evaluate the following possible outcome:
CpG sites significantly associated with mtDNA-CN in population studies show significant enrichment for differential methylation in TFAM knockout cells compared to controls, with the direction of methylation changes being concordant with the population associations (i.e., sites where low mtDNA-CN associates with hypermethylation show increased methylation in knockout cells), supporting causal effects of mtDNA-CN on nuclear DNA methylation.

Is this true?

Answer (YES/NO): YES